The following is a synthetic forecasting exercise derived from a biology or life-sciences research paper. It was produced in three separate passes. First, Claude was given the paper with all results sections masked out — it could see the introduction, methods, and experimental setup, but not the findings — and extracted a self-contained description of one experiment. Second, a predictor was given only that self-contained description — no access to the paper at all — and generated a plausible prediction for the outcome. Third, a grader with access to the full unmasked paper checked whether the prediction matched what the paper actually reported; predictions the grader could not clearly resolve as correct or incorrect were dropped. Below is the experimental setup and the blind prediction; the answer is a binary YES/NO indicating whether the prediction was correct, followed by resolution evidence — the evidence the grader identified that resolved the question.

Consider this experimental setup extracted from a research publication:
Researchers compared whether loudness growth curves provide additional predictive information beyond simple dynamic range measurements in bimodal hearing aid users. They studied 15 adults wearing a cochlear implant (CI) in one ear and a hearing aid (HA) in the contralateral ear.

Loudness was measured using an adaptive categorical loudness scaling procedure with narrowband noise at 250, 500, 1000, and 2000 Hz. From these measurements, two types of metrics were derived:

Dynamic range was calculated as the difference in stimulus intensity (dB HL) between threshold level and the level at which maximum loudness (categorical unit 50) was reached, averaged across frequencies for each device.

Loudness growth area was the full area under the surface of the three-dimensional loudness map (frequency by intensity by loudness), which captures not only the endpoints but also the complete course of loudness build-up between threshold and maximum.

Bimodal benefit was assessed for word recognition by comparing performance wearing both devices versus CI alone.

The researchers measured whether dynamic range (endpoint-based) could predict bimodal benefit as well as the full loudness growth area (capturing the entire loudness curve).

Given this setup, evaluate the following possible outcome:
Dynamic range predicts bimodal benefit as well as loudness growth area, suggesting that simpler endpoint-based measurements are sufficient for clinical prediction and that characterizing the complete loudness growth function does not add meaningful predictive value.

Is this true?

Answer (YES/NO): NO